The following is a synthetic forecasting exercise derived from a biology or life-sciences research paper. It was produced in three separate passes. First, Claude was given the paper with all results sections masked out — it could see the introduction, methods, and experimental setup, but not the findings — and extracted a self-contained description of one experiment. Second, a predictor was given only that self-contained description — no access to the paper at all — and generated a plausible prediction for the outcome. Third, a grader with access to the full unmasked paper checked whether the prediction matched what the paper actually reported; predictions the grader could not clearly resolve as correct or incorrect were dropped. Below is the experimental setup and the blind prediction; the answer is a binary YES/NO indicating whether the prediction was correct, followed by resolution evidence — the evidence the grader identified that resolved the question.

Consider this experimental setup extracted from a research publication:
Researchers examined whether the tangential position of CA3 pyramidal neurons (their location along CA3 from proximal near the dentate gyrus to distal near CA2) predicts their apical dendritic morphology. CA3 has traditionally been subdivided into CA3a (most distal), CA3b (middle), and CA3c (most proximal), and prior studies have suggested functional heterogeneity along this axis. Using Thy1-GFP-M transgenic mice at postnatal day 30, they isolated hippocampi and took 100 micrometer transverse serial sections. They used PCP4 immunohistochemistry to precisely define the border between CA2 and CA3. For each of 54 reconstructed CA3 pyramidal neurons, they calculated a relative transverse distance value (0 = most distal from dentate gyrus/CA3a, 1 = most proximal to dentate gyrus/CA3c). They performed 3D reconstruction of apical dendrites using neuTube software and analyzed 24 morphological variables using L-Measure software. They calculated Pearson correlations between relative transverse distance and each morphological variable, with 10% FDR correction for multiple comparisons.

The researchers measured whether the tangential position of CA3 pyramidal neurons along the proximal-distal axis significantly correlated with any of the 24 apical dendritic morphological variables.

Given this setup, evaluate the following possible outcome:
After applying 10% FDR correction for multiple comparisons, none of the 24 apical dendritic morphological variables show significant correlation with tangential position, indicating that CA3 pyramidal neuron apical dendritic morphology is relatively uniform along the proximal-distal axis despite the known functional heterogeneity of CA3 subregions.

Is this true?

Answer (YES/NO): YES